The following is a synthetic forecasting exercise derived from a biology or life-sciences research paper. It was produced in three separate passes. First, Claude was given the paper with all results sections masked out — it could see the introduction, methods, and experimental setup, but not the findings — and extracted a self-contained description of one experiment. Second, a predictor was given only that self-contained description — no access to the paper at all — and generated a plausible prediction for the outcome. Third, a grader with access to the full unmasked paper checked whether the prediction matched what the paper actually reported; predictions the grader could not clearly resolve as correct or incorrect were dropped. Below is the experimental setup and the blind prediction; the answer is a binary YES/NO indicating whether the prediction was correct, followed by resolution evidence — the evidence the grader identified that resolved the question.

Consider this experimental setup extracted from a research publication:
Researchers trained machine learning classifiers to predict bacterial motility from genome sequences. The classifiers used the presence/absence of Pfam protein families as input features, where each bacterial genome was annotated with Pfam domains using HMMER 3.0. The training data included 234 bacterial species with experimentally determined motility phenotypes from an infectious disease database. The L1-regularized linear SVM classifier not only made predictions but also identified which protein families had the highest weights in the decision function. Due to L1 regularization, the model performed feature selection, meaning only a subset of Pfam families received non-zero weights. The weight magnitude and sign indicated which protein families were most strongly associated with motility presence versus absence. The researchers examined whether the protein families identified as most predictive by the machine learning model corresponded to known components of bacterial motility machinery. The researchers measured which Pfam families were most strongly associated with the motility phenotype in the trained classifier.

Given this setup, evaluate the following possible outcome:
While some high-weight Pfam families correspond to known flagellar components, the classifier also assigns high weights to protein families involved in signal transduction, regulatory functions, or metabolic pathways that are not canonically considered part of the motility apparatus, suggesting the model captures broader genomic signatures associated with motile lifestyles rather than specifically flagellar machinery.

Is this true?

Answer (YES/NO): NO